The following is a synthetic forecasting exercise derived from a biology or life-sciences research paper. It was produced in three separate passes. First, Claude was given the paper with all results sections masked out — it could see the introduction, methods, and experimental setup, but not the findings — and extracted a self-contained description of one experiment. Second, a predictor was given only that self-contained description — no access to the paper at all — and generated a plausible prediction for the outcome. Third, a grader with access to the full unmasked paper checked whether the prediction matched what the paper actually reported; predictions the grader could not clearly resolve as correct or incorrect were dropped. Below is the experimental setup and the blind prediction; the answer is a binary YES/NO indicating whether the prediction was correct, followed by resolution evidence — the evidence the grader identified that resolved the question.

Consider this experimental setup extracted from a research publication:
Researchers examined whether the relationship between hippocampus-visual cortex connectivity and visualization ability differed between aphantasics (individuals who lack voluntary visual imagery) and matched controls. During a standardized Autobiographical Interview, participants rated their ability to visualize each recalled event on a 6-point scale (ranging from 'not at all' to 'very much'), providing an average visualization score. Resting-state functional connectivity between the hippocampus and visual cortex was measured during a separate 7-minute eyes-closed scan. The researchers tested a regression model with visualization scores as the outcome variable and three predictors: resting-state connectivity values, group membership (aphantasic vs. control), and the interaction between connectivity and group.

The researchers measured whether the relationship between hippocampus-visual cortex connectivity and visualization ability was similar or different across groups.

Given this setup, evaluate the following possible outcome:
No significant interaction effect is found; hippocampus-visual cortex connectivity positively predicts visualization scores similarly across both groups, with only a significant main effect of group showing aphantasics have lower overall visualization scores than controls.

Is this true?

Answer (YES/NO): NO